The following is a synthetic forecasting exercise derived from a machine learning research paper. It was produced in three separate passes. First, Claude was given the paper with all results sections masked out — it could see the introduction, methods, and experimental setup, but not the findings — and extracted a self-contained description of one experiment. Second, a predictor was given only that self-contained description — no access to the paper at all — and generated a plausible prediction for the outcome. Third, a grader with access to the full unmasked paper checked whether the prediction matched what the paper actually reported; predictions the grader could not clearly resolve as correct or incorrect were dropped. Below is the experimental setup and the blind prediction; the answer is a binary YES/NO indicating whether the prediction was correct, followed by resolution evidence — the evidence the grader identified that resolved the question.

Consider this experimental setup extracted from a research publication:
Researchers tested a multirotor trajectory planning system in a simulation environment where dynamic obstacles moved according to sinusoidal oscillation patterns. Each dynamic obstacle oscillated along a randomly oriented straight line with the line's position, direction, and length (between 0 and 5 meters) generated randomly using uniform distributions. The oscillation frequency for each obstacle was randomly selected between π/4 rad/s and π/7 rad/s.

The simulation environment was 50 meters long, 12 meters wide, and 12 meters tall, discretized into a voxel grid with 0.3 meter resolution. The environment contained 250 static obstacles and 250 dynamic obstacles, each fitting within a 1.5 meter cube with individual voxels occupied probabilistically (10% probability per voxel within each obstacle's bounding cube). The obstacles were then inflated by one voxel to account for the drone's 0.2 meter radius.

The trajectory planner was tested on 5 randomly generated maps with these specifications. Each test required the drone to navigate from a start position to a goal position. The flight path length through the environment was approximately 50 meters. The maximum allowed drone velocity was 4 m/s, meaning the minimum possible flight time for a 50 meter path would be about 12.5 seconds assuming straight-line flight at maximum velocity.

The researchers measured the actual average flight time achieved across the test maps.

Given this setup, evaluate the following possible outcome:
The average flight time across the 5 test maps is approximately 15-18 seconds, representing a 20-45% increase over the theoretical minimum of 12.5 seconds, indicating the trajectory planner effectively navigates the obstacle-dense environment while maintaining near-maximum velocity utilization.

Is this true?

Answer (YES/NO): NO